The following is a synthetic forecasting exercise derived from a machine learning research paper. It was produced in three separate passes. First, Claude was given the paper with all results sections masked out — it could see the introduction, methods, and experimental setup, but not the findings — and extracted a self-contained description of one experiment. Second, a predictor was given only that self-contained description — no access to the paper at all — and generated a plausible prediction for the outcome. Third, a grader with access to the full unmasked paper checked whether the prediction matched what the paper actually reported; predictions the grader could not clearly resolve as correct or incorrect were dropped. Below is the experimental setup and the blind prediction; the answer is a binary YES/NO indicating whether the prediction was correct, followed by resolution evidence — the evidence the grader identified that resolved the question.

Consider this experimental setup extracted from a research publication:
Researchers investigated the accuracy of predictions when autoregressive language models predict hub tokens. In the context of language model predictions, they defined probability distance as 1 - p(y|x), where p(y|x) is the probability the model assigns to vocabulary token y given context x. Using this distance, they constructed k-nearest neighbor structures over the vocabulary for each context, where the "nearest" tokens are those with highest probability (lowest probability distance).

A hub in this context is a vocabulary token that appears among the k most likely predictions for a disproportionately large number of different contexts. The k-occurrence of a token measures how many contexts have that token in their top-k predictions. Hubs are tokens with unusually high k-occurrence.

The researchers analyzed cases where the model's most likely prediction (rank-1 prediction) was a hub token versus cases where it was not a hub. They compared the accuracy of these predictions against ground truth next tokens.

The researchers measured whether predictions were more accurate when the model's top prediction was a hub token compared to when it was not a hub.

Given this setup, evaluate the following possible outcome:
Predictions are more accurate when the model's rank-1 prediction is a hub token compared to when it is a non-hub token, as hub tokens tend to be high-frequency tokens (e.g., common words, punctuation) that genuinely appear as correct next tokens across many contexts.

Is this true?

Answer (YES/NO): YES